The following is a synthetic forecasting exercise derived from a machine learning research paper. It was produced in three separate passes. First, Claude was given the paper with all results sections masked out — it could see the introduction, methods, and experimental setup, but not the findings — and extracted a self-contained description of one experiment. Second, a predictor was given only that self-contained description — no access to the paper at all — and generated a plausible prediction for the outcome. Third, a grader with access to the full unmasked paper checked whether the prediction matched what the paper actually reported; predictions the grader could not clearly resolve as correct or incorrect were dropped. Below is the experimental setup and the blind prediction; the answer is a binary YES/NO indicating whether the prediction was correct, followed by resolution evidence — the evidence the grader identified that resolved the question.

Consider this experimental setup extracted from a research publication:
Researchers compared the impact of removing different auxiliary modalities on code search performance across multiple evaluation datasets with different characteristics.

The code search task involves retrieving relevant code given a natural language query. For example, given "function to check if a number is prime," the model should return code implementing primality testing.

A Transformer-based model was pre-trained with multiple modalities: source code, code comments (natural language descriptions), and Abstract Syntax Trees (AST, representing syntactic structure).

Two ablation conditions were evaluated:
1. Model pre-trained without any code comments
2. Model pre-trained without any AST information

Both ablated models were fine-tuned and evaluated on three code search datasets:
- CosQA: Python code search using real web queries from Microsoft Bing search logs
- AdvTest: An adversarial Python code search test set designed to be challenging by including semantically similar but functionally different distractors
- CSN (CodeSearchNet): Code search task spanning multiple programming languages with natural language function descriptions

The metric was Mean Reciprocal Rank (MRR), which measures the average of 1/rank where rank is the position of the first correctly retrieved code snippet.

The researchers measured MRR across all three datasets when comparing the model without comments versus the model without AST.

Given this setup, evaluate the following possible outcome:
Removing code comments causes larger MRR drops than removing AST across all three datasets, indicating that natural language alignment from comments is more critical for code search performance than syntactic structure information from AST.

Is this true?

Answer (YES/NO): NO